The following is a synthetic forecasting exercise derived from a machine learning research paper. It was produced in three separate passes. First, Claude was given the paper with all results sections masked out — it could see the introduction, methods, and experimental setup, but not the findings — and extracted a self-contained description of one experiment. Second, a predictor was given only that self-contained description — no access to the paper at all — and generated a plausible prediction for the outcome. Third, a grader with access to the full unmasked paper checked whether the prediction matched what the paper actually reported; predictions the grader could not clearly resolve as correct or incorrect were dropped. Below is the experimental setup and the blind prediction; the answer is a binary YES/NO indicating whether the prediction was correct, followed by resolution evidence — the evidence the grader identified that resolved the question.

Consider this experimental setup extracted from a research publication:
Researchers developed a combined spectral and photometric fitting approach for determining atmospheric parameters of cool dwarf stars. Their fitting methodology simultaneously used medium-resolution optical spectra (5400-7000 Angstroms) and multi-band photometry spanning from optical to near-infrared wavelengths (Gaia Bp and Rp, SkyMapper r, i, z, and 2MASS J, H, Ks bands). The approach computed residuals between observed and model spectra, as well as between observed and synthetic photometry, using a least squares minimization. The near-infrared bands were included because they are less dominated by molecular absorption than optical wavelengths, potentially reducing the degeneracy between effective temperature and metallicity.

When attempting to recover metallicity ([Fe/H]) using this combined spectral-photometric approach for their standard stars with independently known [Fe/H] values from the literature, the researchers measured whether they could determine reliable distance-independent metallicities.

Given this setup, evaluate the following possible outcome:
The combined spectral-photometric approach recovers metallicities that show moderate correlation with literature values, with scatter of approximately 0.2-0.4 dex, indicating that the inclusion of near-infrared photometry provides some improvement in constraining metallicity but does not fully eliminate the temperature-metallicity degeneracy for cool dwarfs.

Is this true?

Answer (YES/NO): NO